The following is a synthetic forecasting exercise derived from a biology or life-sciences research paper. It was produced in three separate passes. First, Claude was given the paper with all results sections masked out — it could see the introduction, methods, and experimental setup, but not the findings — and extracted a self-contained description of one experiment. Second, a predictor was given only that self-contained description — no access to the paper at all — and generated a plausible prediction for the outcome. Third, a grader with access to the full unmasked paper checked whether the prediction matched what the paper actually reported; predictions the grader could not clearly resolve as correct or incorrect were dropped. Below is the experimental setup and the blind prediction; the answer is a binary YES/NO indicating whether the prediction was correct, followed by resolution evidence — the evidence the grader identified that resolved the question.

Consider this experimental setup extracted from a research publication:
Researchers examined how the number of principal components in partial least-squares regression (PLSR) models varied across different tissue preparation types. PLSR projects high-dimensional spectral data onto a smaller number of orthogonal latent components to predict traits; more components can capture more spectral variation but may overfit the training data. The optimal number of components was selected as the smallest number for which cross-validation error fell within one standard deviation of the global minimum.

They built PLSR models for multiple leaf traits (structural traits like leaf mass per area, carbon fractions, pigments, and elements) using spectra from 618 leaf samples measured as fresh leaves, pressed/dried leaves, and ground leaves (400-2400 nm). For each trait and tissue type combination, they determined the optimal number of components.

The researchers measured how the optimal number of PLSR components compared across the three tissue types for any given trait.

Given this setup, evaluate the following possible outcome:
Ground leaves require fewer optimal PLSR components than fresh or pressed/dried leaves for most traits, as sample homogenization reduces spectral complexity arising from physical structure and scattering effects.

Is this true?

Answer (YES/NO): NO